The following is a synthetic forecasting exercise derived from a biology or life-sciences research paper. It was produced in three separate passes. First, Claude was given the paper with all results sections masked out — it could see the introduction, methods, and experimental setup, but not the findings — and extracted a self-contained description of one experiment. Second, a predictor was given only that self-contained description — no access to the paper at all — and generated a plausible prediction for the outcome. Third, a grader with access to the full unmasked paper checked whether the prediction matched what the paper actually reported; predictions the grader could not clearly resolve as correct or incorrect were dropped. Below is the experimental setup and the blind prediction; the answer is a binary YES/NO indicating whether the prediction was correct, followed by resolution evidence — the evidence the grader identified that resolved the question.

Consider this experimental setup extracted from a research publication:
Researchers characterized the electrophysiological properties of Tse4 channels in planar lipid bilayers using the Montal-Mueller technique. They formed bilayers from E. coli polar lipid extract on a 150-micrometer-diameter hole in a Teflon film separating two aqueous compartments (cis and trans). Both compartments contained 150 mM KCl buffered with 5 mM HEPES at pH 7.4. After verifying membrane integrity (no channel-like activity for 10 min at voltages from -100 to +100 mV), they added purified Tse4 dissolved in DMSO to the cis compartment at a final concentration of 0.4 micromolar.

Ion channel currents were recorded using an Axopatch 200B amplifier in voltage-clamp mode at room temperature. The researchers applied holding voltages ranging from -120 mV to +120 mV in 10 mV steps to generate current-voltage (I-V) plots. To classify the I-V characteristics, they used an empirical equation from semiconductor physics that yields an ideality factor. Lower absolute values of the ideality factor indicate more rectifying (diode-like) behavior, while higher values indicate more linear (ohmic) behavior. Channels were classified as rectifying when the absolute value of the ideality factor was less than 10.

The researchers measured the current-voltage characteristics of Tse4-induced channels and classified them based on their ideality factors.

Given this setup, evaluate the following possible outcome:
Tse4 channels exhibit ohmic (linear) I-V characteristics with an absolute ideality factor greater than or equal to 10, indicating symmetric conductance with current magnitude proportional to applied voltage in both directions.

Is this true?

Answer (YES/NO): YES